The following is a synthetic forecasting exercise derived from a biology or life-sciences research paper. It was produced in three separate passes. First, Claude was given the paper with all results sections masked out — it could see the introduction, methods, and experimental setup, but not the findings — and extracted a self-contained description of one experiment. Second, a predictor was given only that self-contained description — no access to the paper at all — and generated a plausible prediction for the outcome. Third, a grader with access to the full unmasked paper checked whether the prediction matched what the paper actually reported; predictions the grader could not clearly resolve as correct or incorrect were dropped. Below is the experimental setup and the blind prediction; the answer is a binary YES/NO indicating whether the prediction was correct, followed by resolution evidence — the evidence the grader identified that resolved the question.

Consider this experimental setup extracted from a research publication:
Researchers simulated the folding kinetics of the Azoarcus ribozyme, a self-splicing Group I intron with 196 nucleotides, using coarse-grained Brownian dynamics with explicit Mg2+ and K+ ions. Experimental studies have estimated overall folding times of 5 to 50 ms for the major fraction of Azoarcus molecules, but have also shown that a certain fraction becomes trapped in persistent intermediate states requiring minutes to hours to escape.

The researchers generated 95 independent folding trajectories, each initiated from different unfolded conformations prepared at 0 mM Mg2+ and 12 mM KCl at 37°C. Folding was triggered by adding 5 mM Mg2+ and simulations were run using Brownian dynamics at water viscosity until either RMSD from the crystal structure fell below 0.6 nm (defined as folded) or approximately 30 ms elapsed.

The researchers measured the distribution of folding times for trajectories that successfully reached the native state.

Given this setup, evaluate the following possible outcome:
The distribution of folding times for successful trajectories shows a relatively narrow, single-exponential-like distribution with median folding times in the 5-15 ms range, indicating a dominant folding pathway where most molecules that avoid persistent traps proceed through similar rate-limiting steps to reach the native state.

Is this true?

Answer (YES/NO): NO